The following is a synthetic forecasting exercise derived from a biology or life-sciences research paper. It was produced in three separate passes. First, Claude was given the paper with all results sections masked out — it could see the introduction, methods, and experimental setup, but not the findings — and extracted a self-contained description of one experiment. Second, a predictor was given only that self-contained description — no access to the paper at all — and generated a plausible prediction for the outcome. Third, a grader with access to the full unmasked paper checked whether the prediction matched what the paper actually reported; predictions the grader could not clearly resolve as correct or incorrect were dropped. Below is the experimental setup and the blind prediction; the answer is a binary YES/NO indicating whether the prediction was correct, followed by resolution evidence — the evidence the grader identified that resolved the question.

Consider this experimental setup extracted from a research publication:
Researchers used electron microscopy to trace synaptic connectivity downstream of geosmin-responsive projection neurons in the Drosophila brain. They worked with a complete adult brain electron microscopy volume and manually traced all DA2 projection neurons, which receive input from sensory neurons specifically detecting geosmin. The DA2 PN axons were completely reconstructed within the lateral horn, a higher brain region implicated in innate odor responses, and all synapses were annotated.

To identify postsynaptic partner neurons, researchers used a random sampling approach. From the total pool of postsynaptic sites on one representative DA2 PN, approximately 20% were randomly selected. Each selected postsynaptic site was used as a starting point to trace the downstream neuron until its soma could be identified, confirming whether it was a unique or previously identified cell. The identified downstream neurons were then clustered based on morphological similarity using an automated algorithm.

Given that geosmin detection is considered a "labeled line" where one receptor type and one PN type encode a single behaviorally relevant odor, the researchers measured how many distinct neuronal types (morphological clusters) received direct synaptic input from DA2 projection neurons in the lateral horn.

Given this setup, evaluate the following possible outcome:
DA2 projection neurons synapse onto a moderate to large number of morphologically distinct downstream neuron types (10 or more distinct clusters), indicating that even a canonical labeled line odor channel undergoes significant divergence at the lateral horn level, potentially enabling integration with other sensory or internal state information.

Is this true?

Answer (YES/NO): YES